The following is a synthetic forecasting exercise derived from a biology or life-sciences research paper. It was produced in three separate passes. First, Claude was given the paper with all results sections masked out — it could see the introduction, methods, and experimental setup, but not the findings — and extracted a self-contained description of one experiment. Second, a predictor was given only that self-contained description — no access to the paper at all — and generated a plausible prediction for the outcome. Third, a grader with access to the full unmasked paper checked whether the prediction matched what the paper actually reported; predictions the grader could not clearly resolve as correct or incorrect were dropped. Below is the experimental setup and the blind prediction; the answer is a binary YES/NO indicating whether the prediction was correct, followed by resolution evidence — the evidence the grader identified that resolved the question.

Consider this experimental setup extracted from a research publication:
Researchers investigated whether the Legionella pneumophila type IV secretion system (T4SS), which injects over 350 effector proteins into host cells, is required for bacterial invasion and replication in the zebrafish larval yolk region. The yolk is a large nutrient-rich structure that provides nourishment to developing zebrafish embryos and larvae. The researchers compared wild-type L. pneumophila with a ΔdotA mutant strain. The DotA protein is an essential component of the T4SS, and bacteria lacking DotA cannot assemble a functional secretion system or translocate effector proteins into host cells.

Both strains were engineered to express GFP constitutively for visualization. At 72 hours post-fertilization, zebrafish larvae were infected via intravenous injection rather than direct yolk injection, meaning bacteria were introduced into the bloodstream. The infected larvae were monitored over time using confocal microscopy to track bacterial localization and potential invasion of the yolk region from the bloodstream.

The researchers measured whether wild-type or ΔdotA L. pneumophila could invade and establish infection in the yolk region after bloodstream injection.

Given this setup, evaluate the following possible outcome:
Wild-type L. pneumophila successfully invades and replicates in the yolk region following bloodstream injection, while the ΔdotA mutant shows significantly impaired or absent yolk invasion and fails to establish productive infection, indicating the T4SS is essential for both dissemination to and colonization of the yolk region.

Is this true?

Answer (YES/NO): YES